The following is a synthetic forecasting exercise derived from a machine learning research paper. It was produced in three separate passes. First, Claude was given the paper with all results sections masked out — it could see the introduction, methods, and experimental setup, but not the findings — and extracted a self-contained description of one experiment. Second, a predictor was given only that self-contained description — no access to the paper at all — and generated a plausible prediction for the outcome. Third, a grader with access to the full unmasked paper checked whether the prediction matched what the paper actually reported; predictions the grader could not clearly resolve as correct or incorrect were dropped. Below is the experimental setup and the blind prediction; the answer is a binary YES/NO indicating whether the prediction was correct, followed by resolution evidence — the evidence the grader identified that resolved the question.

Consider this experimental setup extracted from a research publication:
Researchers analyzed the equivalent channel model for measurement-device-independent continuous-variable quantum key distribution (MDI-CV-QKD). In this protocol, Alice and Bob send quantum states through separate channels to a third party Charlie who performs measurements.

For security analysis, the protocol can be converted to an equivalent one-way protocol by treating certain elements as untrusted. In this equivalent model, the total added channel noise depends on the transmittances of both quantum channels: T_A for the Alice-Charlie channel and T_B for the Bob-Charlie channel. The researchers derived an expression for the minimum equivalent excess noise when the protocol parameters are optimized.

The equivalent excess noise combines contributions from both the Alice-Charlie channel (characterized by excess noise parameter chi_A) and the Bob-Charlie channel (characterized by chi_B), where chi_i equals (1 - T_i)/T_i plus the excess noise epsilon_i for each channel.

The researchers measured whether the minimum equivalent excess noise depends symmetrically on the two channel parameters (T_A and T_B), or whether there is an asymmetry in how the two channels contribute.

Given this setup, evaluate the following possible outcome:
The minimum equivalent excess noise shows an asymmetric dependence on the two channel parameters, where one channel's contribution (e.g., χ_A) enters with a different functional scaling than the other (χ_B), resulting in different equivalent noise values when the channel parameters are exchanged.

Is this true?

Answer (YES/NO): YES